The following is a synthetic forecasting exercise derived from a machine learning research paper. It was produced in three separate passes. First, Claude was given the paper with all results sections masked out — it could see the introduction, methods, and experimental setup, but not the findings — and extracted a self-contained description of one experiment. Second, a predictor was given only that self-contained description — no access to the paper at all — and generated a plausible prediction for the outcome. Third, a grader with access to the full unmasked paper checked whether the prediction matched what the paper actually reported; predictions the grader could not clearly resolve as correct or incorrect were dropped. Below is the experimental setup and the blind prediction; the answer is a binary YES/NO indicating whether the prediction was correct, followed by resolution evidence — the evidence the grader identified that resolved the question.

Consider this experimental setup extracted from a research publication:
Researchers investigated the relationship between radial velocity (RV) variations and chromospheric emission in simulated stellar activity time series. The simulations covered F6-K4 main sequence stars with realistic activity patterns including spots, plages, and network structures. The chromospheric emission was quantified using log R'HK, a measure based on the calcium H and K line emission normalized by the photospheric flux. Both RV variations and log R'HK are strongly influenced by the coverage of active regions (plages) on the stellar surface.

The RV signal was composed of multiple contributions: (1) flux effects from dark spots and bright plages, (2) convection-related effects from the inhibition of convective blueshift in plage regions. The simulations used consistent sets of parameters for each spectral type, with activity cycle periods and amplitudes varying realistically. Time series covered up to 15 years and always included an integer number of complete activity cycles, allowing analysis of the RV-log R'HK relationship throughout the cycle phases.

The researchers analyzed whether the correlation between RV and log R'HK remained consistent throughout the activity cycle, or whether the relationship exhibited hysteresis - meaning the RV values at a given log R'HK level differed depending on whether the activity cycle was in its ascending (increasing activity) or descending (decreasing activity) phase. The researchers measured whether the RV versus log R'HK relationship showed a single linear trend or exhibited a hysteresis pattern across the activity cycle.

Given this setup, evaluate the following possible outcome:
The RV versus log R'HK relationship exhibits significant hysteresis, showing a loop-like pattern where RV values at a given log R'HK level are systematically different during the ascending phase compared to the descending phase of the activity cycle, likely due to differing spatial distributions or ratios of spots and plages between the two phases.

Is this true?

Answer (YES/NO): YES